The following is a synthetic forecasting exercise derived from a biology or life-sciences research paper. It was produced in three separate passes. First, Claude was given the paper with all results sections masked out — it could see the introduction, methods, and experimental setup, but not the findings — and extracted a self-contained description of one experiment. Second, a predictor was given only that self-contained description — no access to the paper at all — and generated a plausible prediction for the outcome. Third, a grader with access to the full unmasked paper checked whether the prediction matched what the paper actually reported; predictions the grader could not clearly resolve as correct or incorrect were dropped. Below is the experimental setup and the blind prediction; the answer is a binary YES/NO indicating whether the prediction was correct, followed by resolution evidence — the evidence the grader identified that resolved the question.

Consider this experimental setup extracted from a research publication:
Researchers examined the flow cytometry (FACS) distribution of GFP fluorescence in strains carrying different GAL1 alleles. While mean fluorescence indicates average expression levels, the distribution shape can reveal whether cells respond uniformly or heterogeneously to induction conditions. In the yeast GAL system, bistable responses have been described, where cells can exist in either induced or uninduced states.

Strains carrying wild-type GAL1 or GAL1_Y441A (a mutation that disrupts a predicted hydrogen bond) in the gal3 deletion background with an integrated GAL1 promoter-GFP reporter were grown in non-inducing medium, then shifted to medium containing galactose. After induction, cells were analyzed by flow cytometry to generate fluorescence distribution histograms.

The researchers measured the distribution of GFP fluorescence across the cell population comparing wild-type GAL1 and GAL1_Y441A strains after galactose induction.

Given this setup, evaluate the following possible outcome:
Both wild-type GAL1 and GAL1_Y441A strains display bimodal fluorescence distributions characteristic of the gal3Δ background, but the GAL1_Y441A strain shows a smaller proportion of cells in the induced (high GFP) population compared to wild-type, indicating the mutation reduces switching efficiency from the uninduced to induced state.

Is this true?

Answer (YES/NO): NO